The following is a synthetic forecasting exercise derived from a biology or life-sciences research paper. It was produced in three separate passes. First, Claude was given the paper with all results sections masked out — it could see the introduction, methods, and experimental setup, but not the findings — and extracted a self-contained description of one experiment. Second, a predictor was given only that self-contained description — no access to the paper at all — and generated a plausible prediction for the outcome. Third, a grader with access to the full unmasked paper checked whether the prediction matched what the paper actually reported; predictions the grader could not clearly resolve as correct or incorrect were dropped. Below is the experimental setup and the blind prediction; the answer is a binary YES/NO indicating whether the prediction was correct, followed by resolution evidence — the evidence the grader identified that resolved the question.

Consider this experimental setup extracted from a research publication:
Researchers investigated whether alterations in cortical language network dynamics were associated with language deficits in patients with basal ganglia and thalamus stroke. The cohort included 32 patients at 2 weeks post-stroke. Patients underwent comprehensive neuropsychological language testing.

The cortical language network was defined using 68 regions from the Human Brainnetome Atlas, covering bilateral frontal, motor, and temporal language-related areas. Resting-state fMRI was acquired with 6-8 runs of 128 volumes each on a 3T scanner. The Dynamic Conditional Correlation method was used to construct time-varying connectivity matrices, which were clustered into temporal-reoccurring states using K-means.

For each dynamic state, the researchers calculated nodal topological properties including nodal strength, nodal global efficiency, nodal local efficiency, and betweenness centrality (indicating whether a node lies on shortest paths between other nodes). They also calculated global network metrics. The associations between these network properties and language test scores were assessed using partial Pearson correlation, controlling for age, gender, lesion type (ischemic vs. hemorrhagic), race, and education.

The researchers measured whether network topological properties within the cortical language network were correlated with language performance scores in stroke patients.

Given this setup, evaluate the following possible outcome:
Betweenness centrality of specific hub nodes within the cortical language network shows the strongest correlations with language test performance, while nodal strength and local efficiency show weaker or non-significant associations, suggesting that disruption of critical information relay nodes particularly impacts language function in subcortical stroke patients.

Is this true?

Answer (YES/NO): NO